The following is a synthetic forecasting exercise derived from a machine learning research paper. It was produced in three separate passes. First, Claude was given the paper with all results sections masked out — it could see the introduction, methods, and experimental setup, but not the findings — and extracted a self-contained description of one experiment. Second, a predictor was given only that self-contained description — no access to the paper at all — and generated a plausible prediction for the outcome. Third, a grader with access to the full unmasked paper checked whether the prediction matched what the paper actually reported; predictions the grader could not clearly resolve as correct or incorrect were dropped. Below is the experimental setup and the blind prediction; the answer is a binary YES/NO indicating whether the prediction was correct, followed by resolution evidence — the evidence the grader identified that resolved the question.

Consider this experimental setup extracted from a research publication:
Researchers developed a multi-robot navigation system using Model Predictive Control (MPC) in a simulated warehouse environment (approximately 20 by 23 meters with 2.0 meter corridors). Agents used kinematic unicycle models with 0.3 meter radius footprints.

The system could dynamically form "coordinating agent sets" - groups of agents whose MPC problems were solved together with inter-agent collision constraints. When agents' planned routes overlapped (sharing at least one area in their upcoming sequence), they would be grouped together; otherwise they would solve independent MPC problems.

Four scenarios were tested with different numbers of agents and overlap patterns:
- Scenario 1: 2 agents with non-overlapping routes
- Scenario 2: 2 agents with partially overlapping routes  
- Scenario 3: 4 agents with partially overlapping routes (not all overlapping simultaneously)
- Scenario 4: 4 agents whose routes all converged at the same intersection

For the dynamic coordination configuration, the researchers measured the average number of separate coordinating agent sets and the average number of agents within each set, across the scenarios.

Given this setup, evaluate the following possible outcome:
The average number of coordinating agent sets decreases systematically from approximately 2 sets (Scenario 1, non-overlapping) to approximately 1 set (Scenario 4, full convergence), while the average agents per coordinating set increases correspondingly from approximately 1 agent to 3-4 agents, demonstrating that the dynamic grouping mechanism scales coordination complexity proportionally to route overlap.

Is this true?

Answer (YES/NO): NO